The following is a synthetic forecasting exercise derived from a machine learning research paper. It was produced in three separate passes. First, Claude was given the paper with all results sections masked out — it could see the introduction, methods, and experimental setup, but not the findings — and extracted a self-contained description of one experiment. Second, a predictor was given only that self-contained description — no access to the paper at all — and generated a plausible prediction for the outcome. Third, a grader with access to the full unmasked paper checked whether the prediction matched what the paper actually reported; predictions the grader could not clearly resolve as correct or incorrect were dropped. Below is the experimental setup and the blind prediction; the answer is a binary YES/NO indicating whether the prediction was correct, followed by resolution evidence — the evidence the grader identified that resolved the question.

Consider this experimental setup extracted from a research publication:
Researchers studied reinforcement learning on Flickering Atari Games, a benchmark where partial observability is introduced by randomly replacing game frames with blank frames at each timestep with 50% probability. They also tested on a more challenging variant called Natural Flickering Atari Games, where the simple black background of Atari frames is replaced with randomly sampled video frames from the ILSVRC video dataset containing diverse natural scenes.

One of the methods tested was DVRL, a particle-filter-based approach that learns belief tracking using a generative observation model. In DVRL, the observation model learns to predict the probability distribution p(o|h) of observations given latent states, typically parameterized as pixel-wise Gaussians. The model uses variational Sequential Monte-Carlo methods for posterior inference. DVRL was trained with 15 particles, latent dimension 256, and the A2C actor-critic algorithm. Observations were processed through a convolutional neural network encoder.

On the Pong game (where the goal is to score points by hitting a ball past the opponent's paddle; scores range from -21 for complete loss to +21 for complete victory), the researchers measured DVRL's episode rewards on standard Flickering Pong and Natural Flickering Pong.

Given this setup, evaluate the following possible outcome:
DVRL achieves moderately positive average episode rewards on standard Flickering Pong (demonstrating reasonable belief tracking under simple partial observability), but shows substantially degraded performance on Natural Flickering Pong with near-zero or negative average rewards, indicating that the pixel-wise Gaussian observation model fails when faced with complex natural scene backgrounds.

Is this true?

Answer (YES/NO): YES